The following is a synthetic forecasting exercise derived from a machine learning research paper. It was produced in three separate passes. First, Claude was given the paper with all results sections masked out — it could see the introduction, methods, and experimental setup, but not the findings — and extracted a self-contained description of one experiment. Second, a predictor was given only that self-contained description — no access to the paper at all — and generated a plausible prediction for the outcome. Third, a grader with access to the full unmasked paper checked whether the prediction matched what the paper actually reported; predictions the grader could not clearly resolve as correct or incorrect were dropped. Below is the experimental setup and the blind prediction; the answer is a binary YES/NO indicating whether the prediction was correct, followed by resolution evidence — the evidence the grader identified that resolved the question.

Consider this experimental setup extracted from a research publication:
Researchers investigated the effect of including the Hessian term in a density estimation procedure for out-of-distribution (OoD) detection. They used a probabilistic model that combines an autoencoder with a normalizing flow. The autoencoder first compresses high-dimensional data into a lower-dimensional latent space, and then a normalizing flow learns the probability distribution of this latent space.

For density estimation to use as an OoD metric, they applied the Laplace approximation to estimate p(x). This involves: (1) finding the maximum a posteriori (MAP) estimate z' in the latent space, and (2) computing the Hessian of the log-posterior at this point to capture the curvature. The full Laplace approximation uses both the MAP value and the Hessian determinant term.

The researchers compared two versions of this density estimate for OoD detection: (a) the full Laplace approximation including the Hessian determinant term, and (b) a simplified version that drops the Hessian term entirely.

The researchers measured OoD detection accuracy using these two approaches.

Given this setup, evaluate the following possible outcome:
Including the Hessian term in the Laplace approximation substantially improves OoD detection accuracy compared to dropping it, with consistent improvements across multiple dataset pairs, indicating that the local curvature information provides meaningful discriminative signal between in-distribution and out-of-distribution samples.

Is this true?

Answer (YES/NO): NO